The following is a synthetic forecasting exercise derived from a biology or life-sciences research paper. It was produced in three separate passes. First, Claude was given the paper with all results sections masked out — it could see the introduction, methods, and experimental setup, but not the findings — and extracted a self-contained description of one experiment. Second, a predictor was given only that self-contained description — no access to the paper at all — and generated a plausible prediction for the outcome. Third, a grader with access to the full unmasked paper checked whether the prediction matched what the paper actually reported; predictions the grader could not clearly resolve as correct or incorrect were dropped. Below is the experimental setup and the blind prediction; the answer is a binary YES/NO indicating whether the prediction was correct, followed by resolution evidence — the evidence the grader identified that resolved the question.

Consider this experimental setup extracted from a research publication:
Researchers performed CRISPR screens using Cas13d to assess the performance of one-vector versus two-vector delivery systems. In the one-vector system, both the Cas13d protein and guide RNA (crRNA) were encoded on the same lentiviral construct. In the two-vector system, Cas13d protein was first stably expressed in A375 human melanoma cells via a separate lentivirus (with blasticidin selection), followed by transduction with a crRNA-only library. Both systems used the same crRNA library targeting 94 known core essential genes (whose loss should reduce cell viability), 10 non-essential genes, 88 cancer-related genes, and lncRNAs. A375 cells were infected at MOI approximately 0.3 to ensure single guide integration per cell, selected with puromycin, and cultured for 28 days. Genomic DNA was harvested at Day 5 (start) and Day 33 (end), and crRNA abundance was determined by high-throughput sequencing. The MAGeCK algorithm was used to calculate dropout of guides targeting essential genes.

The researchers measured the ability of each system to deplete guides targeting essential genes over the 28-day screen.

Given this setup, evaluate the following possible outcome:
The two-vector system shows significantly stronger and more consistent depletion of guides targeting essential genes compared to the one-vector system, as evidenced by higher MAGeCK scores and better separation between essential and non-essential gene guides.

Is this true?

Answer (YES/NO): YES